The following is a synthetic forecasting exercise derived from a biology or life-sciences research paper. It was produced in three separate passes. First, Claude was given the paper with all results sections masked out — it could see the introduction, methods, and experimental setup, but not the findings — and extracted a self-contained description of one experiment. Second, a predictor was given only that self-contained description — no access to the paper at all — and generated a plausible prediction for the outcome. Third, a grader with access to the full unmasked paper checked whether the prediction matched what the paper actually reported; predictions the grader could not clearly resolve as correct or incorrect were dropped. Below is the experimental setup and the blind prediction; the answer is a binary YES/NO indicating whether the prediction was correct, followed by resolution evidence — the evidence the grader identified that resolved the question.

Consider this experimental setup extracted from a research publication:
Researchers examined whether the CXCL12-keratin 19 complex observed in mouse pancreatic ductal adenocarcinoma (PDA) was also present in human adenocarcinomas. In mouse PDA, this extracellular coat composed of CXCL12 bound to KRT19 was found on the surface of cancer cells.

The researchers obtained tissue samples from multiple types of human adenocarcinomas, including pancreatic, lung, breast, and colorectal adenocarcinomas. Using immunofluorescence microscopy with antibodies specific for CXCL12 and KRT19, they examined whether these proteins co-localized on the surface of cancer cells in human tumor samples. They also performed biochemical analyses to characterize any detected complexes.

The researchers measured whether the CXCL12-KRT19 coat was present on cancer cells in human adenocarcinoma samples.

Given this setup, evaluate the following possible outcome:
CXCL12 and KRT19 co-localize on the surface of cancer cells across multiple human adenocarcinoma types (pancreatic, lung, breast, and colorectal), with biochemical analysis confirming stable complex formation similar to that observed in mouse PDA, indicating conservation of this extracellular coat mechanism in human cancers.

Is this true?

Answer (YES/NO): NO